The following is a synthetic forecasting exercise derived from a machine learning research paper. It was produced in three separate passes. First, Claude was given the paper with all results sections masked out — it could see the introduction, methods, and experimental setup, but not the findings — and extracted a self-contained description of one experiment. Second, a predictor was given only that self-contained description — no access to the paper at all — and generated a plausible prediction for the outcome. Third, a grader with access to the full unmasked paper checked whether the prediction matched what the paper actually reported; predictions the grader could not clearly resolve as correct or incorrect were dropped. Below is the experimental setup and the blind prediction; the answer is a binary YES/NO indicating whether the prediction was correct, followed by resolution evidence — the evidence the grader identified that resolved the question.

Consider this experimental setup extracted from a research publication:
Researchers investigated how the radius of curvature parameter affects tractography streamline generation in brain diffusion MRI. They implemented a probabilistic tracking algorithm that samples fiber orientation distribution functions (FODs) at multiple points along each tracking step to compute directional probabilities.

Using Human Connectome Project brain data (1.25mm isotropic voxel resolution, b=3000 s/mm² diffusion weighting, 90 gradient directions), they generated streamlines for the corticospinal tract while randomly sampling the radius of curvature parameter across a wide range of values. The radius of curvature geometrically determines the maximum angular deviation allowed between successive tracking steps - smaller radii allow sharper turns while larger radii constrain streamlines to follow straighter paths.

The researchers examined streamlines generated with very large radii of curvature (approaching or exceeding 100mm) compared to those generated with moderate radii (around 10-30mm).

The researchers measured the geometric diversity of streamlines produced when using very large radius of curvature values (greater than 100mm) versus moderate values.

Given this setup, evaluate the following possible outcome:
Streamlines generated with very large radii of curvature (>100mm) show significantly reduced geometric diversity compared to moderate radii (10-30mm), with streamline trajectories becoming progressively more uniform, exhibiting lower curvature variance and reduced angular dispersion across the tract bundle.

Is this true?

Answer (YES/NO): YES